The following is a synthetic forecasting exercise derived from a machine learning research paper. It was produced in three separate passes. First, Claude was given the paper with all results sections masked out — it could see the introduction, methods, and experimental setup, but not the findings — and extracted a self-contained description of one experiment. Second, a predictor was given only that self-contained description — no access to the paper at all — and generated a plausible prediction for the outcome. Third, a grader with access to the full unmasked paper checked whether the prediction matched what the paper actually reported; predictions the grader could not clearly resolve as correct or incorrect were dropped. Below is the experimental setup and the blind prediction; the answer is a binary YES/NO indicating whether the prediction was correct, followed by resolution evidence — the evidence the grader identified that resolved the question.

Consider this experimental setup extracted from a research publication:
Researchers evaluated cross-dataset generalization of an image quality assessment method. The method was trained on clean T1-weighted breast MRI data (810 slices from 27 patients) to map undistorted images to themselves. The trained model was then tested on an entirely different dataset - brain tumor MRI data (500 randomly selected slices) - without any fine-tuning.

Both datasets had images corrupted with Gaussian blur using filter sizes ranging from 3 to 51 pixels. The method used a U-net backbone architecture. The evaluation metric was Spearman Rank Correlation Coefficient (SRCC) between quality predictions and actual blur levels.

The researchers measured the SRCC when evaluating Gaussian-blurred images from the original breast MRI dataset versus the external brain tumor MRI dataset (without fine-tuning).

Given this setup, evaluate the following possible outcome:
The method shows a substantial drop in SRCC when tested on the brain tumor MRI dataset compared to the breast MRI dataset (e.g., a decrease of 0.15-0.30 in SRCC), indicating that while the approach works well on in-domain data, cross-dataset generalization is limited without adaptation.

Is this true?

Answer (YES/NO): YES